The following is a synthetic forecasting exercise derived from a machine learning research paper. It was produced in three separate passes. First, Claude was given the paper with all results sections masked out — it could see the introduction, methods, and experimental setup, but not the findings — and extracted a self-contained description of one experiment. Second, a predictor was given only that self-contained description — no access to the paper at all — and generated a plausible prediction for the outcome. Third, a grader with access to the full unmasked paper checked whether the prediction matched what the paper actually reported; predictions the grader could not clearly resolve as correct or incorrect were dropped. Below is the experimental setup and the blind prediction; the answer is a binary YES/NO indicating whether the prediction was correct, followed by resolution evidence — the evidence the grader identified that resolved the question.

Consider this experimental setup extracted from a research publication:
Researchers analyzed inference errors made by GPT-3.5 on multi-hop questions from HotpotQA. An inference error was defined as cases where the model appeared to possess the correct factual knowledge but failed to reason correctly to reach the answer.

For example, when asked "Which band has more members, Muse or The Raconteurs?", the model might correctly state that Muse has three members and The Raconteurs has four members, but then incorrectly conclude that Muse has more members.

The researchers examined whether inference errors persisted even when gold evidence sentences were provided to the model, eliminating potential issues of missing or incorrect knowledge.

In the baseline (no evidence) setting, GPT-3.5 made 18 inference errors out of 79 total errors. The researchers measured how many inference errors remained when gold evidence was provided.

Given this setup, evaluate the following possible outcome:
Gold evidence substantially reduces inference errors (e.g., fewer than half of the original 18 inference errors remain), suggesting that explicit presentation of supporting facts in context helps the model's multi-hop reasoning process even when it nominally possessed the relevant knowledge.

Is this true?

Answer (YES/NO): NO